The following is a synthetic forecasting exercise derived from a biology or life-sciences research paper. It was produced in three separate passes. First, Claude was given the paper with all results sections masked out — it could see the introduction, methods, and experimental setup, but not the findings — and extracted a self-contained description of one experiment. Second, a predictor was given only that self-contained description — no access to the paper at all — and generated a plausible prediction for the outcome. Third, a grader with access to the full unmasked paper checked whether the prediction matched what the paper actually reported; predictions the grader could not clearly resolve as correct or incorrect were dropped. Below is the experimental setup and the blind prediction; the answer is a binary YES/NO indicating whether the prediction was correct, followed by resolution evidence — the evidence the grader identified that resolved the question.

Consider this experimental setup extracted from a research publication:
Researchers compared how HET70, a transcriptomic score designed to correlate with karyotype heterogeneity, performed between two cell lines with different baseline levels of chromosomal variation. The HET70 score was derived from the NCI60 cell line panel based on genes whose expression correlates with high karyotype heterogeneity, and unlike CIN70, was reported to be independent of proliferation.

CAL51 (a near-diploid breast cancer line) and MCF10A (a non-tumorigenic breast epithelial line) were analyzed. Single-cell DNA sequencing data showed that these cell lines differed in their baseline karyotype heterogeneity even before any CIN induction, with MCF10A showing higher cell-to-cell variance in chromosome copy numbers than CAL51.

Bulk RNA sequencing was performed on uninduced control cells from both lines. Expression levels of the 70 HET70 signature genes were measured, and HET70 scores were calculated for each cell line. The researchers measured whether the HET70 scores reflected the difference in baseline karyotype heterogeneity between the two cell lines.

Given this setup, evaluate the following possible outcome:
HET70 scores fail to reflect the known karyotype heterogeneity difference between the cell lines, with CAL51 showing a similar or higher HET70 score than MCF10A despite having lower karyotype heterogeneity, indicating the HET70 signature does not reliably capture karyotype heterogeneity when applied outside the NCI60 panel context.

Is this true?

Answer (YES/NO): NO